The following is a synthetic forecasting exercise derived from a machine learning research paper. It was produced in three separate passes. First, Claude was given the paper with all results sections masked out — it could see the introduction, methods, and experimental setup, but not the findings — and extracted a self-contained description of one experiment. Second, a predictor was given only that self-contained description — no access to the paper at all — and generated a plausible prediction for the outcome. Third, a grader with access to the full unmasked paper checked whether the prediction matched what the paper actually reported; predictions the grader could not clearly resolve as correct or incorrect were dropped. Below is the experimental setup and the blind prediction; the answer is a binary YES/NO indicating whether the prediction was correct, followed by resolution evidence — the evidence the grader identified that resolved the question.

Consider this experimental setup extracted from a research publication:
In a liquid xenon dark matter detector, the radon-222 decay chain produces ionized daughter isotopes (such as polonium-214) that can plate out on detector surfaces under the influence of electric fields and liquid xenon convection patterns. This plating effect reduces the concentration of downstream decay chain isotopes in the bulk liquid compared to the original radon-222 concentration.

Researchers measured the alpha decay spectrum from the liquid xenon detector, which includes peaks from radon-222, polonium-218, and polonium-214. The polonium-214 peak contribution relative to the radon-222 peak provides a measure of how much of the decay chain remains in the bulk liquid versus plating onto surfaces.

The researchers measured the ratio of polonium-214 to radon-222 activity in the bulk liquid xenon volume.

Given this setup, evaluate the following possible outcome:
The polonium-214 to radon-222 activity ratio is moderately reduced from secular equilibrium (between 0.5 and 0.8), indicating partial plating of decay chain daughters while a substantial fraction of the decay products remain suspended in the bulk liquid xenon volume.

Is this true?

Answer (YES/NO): NO